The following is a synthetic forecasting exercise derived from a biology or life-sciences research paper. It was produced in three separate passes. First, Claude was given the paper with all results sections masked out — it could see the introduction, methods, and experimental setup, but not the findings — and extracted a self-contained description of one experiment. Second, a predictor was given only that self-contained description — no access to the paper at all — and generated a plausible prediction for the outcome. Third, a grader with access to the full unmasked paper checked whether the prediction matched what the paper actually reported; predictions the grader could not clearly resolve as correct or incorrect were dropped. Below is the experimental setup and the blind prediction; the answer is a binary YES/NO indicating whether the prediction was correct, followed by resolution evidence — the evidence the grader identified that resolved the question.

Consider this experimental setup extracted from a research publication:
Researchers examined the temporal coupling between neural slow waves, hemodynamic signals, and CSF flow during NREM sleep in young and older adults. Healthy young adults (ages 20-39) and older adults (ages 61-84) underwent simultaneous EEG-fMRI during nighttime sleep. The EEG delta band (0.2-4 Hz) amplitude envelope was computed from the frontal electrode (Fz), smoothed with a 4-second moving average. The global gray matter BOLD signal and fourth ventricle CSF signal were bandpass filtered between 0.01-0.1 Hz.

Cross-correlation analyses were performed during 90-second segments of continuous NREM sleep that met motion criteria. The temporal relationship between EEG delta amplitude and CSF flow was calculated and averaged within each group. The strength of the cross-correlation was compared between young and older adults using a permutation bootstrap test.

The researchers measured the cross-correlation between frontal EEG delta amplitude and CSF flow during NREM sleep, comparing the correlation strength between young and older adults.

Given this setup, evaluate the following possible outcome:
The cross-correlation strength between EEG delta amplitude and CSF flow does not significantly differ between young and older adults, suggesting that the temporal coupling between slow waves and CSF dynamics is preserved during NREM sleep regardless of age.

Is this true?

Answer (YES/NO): NO